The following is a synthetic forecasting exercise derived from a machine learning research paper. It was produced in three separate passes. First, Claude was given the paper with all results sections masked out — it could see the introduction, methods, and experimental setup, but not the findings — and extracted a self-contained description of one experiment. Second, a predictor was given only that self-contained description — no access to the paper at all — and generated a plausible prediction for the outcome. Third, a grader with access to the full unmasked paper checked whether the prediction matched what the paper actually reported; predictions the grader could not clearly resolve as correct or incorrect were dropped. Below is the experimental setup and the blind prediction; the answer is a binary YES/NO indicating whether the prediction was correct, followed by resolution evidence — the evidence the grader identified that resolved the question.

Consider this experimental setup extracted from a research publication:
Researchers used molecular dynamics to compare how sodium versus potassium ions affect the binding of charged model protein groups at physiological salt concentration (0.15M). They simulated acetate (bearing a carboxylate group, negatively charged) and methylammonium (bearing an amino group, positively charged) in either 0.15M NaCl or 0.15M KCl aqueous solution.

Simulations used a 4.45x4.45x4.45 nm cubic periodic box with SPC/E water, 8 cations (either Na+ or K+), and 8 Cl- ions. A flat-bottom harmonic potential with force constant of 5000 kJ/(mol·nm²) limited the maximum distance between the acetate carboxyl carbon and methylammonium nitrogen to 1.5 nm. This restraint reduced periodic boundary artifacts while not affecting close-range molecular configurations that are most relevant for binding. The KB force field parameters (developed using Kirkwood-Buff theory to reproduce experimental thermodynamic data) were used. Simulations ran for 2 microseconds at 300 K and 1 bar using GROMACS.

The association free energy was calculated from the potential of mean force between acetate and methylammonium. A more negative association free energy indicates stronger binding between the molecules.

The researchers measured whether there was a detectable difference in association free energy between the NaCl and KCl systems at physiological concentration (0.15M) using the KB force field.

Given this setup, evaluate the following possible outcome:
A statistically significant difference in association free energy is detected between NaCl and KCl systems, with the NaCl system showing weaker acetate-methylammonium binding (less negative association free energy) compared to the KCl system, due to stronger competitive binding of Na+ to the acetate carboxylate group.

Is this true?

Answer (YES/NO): NO